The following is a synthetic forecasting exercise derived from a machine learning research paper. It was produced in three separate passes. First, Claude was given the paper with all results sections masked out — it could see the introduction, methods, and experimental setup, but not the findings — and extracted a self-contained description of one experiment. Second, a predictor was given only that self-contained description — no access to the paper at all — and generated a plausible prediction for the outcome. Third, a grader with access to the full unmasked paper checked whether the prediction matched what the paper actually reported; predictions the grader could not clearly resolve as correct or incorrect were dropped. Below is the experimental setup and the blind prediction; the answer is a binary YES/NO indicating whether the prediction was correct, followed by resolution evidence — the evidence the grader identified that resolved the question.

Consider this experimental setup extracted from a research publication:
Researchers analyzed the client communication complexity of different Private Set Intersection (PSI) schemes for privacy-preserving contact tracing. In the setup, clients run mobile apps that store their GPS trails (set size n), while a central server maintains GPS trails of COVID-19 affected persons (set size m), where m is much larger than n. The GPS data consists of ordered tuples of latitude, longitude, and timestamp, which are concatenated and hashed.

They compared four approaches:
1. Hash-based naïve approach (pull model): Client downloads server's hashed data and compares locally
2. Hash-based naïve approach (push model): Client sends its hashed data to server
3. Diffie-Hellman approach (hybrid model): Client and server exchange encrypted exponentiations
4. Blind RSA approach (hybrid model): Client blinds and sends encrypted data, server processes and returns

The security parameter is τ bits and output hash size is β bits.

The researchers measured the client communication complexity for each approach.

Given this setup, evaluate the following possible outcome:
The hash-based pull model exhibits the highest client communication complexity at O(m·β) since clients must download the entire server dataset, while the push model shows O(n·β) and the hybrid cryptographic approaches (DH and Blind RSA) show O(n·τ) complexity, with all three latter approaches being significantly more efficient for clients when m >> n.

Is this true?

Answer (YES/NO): NO